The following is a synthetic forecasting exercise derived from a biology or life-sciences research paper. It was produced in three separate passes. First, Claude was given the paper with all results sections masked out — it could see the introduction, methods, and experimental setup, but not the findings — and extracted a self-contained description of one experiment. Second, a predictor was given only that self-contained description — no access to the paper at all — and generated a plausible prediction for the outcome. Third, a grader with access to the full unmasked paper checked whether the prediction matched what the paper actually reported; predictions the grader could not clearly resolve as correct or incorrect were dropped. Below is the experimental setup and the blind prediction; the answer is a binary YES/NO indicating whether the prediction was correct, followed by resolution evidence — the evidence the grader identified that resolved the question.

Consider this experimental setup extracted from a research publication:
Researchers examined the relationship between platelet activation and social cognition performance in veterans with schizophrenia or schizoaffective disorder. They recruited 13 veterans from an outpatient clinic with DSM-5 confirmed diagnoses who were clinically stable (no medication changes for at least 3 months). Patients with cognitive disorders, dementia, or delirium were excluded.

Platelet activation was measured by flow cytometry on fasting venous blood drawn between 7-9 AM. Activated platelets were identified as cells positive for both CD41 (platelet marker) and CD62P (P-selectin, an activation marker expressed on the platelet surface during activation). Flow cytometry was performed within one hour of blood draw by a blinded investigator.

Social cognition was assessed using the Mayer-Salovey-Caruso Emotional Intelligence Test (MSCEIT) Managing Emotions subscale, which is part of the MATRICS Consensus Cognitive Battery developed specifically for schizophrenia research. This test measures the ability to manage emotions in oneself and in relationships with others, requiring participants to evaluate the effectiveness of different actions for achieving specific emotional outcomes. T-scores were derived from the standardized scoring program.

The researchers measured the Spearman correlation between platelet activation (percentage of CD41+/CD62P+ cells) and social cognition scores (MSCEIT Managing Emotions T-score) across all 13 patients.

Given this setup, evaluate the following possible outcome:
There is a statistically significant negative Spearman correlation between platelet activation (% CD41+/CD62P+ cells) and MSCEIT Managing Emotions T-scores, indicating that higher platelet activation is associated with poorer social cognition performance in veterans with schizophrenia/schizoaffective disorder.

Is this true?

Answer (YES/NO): NO